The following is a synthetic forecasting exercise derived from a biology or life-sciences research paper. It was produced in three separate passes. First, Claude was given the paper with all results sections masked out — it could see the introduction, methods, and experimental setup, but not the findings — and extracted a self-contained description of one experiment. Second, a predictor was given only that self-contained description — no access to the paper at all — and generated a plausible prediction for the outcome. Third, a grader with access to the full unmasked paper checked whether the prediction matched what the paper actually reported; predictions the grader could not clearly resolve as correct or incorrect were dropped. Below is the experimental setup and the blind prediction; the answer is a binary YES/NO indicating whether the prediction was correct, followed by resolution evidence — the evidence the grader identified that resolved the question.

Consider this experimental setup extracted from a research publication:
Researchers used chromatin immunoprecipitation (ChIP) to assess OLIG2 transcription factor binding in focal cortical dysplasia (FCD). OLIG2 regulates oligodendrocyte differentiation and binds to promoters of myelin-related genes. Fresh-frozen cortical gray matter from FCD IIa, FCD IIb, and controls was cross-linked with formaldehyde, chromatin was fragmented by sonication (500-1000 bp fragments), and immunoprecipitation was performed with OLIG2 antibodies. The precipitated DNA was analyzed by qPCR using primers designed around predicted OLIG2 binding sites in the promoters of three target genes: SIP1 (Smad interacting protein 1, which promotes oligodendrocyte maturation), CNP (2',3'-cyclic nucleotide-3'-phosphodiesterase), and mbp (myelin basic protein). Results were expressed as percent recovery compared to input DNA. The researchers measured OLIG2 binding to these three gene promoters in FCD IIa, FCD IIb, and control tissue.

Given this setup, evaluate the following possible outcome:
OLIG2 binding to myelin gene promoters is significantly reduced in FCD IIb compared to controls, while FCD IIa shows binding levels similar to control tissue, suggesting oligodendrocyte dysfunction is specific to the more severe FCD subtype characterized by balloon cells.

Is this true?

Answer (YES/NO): NO